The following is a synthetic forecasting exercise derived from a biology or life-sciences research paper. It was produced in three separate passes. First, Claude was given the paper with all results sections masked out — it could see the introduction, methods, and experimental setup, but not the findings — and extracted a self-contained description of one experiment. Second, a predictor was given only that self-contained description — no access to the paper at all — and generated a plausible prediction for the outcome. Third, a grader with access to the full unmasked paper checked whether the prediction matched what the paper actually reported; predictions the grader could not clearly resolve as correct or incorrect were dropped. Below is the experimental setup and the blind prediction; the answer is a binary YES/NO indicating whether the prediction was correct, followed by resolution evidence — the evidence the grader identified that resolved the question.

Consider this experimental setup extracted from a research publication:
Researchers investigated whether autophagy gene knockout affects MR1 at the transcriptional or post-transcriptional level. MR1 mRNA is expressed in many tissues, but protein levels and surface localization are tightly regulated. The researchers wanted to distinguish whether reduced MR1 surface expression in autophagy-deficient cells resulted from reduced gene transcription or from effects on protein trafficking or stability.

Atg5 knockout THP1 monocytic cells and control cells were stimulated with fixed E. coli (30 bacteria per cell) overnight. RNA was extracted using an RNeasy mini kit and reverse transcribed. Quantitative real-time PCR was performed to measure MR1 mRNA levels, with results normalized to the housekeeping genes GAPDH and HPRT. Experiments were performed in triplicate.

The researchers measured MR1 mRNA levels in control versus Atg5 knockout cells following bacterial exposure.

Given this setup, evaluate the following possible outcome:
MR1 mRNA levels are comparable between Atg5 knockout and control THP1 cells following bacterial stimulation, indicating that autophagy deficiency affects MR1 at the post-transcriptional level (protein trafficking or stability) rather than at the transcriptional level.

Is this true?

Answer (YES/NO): YES